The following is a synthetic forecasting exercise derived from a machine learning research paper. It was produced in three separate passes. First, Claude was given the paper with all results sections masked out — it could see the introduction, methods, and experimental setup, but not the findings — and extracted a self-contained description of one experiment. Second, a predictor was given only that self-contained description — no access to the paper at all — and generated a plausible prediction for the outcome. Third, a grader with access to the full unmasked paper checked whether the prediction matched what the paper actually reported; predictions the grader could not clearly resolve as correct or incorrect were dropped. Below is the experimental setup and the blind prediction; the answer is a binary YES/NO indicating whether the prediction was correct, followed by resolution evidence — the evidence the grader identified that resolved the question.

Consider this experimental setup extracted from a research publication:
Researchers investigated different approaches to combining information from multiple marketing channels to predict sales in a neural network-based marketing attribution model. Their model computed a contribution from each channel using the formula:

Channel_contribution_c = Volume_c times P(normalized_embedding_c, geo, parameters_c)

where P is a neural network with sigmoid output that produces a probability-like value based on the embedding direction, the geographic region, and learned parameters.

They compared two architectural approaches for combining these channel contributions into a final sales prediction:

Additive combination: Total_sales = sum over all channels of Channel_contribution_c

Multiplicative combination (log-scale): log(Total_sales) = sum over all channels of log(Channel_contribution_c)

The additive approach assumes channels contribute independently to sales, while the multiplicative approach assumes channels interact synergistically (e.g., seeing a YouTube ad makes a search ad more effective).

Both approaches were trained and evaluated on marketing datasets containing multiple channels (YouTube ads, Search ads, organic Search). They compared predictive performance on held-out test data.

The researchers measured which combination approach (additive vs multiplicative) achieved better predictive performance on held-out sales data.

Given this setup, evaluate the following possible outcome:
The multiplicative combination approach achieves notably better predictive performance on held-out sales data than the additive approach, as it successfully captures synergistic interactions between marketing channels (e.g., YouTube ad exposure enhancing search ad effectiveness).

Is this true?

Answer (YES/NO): NO